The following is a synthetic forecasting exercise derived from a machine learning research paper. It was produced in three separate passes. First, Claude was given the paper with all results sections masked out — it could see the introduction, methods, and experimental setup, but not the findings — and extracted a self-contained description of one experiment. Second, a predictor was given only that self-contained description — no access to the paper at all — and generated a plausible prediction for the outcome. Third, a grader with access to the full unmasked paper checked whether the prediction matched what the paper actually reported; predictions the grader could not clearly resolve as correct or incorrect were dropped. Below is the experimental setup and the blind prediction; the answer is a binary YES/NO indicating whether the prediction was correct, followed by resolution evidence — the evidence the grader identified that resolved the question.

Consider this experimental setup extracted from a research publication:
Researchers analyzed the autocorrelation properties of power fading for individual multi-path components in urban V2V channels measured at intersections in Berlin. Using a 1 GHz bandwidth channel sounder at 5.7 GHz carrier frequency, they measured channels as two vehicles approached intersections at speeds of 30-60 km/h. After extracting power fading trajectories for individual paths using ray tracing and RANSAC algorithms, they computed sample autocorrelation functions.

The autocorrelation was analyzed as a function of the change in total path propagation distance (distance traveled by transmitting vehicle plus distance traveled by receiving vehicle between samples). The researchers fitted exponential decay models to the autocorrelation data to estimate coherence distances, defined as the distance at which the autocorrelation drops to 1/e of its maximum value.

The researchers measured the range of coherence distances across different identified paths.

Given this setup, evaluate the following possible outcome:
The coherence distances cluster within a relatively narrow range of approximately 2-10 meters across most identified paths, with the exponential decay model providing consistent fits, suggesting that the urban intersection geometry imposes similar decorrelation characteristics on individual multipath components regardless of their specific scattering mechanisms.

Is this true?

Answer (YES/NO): NO